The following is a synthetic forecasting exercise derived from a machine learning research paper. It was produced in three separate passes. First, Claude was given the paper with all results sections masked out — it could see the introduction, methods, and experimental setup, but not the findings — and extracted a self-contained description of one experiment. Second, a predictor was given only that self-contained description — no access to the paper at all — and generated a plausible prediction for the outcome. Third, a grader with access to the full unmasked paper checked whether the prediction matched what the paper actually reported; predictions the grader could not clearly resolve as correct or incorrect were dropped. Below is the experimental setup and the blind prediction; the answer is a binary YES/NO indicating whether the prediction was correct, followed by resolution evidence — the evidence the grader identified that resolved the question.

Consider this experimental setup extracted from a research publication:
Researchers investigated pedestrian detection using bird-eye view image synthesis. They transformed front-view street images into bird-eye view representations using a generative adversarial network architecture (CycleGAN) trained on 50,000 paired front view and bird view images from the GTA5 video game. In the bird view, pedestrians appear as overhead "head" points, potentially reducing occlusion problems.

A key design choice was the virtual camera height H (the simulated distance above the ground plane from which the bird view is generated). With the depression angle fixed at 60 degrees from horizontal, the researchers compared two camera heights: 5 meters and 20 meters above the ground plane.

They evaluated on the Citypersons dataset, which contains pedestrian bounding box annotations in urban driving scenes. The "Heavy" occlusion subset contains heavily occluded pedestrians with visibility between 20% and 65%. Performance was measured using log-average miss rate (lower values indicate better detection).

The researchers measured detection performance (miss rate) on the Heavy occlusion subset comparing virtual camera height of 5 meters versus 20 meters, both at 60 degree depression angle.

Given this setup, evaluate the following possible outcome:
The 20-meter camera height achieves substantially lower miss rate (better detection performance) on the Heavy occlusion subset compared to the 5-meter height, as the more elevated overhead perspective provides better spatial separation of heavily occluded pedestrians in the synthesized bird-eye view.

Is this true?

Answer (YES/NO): YES